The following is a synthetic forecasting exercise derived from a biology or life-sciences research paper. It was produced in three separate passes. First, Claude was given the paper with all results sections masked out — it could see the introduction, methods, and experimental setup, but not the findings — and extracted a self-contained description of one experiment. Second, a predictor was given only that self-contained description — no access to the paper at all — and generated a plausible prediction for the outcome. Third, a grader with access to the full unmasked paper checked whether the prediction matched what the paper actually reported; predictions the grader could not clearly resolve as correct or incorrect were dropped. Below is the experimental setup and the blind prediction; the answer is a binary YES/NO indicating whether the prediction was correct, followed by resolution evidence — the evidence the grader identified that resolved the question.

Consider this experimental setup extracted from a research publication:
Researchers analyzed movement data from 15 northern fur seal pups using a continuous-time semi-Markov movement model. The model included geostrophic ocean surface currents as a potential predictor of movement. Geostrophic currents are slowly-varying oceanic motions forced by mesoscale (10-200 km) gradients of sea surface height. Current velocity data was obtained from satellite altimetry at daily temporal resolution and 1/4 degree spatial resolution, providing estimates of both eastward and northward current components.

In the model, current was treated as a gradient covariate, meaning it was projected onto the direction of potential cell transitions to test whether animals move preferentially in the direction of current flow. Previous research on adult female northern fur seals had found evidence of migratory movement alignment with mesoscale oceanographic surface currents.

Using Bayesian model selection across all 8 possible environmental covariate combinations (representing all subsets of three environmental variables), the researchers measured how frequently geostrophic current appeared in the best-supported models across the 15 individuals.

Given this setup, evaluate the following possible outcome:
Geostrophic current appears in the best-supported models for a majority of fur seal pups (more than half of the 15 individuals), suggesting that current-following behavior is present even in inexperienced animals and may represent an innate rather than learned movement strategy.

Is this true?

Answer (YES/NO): NO